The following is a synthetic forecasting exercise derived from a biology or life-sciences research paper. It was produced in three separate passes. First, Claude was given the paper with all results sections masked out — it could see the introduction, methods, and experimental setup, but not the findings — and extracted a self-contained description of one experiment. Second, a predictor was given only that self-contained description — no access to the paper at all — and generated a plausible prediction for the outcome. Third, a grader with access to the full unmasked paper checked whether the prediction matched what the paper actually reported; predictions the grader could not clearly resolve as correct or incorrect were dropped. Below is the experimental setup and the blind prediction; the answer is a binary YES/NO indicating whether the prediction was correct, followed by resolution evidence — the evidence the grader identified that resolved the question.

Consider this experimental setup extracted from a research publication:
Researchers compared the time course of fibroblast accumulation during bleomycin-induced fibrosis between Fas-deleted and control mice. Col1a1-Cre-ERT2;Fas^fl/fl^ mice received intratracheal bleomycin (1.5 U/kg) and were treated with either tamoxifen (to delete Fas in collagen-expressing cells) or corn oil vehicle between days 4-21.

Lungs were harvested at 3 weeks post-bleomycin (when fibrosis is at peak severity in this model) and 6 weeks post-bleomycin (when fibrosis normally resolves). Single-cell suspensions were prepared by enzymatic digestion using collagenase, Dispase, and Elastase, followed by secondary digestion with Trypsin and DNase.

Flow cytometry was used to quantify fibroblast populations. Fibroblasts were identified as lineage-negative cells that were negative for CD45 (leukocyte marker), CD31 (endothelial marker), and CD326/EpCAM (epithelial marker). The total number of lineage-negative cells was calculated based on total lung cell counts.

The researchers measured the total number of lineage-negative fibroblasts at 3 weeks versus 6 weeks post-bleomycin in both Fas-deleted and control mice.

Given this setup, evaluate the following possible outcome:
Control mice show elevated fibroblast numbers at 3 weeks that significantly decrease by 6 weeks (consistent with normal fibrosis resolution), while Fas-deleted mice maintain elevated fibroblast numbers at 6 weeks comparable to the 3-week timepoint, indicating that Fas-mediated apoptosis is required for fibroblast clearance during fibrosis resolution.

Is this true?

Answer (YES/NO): YES